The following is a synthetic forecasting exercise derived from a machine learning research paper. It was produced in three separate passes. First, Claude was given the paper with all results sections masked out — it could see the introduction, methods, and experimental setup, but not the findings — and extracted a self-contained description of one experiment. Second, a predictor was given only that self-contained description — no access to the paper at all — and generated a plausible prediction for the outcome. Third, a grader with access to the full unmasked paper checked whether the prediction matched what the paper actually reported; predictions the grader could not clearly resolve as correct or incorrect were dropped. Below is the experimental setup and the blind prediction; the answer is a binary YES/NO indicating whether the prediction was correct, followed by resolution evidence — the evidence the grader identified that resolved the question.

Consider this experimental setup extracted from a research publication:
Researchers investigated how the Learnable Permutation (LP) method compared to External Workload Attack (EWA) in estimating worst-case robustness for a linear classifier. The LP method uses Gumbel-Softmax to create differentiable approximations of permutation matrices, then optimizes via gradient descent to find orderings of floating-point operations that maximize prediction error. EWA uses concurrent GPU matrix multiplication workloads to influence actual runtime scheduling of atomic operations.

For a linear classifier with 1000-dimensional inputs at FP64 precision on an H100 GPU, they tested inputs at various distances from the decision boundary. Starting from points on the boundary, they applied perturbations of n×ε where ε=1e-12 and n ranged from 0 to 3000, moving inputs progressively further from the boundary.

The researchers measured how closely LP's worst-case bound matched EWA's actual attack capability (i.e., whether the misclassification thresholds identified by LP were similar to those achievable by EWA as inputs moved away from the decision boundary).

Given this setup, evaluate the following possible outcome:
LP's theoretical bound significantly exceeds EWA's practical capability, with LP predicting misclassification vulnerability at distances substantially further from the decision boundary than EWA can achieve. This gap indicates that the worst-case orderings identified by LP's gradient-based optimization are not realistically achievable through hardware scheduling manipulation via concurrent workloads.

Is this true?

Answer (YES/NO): NO